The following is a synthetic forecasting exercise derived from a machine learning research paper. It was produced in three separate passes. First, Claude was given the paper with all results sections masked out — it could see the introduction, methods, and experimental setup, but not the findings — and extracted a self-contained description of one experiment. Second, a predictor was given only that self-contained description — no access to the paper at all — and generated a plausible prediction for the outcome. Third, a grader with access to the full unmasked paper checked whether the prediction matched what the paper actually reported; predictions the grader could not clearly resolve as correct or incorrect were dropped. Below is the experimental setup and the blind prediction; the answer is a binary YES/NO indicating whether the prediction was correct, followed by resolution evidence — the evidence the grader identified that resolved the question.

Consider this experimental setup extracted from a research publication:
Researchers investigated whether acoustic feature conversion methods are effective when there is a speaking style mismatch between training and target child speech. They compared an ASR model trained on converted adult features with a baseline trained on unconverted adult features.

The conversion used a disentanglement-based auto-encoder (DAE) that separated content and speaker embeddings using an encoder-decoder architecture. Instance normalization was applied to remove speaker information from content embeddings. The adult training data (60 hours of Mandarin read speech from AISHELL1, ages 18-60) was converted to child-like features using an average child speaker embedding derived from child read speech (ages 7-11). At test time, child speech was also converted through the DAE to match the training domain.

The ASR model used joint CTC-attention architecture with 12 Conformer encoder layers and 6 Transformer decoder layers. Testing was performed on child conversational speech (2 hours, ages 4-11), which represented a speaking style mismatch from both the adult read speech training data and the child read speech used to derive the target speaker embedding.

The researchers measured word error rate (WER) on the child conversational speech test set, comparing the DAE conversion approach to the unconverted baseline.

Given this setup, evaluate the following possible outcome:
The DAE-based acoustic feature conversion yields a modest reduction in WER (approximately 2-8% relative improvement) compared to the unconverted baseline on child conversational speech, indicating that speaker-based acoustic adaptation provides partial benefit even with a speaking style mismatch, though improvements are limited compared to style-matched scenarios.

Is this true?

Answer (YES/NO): NO